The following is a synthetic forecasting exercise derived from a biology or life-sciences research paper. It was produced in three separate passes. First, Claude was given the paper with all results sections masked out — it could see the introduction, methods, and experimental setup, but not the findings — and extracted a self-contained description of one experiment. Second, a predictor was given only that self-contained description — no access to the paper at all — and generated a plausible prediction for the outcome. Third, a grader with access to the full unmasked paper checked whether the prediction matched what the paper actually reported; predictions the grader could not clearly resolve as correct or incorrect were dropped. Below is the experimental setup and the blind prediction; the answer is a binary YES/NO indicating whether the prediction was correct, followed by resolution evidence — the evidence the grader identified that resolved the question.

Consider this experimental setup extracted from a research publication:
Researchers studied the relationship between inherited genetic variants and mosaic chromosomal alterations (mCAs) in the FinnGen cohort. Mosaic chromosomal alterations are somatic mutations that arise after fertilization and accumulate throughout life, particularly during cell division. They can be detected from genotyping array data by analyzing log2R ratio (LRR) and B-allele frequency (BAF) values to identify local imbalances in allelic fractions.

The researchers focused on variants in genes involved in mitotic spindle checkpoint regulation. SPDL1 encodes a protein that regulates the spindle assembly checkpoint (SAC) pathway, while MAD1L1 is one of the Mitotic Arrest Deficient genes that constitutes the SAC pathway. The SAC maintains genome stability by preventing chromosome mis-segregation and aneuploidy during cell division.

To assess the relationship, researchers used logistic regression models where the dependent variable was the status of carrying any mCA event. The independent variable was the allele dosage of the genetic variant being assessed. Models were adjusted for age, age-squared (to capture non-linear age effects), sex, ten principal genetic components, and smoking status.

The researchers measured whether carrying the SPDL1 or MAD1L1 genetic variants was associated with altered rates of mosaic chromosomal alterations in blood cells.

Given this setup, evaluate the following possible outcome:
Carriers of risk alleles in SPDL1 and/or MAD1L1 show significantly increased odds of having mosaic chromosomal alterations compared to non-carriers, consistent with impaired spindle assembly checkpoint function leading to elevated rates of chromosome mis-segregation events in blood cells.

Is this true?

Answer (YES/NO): NO